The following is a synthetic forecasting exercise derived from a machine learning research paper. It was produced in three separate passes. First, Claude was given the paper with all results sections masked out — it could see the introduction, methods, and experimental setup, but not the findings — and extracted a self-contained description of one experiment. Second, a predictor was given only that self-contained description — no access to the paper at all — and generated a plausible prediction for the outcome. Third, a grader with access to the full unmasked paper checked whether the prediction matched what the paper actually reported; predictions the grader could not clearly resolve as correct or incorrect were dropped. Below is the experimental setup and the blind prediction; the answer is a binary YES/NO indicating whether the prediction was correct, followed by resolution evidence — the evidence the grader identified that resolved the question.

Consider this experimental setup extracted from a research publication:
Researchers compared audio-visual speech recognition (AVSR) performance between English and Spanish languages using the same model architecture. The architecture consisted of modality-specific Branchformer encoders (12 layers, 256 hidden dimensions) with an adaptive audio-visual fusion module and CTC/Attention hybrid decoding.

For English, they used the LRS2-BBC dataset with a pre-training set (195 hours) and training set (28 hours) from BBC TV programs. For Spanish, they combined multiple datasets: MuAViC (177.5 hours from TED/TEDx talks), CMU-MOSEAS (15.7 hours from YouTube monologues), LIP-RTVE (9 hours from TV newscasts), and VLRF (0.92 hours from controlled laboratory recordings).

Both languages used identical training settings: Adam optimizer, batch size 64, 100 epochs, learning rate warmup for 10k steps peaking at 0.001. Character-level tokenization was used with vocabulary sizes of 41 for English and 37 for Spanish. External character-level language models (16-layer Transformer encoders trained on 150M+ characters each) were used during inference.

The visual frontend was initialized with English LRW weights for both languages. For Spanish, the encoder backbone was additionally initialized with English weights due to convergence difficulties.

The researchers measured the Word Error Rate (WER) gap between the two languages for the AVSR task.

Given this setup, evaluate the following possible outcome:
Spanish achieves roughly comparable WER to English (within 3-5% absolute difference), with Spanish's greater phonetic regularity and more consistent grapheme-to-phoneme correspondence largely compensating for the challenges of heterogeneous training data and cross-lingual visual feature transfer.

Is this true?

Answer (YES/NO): NO